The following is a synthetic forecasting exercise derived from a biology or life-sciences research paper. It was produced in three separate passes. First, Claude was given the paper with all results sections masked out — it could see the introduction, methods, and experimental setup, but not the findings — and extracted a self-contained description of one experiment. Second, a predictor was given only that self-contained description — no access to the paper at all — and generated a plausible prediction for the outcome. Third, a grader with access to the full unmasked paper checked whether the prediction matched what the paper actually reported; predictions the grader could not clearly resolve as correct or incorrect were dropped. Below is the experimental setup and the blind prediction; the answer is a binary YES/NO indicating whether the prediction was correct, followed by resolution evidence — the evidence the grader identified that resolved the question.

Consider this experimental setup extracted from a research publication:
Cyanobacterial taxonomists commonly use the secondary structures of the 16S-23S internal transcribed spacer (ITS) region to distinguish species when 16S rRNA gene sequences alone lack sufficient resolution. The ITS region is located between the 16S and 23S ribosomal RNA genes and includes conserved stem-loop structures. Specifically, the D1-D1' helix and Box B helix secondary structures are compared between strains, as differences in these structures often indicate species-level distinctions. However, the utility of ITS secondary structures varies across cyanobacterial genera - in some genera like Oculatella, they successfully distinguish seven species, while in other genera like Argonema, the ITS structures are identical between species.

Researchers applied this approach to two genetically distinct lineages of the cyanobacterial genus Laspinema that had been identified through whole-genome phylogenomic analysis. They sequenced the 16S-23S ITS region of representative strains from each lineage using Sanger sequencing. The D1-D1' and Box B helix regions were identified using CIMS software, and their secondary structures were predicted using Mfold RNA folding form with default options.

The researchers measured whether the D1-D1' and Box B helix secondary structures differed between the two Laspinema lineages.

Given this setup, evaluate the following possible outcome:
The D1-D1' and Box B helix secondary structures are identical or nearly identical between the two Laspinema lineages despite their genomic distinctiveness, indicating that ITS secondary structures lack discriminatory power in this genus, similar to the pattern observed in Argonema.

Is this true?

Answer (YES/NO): NO